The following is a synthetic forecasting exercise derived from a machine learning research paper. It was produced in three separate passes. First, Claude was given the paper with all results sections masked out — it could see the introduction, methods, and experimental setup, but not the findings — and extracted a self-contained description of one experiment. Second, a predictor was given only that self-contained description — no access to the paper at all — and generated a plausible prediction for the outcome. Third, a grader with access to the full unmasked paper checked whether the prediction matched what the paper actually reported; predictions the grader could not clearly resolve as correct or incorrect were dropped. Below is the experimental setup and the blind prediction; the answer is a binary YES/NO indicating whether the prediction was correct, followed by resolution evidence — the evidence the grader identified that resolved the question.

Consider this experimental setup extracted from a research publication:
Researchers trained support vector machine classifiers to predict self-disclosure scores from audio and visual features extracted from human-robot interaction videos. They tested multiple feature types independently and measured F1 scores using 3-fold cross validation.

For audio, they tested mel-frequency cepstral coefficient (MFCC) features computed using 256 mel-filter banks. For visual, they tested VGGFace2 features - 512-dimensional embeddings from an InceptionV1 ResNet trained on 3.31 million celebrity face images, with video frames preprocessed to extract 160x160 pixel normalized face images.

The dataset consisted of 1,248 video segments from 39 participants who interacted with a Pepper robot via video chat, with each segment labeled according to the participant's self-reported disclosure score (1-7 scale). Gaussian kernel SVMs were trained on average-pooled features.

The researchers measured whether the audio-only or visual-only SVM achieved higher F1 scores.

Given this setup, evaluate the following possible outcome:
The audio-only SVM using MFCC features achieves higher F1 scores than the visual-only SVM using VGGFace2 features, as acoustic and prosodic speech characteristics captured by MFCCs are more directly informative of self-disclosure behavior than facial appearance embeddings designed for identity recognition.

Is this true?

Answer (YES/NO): NO